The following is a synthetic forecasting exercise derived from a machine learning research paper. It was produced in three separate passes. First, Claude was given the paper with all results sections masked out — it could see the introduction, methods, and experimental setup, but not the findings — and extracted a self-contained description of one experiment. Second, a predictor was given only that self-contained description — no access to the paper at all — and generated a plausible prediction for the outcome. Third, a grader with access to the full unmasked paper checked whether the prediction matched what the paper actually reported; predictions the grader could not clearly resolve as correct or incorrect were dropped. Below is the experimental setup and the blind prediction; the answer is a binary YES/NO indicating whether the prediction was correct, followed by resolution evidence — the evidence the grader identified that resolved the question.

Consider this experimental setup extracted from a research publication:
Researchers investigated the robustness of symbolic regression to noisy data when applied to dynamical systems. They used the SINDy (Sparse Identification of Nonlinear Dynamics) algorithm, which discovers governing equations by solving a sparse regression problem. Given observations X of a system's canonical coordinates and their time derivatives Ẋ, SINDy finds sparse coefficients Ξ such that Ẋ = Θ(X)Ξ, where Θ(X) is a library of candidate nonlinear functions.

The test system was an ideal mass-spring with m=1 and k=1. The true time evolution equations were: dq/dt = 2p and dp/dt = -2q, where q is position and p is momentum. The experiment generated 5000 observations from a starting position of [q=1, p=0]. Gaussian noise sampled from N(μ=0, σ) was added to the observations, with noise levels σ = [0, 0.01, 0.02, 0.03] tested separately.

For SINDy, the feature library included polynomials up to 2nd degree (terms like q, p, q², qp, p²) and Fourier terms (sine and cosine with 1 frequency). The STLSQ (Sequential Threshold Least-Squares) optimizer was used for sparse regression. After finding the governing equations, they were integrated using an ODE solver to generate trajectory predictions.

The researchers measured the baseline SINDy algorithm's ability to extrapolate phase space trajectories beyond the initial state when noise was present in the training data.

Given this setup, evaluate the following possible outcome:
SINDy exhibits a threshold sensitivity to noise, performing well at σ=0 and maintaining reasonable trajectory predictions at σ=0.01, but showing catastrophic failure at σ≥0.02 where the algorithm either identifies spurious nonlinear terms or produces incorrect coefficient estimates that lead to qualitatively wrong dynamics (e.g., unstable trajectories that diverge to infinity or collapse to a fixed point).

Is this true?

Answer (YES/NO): NO